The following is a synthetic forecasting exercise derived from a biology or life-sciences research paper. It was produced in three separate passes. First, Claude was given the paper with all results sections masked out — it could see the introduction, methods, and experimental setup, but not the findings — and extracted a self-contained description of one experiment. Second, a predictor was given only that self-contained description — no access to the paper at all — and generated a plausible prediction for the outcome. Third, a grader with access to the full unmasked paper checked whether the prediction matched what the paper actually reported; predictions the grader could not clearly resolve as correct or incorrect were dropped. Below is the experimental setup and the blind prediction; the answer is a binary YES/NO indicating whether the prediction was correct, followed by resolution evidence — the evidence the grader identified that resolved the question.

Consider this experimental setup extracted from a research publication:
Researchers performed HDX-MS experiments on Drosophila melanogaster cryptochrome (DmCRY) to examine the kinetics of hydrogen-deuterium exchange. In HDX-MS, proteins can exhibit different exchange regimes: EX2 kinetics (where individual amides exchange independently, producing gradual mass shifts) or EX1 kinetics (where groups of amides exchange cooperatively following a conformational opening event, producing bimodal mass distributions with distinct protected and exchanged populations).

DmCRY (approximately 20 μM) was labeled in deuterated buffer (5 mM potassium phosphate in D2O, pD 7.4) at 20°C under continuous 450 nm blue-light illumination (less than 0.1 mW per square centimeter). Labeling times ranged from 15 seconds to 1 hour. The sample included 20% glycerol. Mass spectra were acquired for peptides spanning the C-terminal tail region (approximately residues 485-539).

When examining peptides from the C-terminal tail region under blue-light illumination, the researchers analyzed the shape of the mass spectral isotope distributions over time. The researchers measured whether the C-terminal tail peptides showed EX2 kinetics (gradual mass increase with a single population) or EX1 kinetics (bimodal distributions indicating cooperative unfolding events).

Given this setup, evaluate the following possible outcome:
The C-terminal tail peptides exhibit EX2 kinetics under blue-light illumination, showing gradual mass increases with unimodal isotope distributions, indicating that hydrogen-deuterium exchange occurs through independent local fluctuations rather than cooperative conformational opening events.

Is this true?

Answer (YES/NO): NO